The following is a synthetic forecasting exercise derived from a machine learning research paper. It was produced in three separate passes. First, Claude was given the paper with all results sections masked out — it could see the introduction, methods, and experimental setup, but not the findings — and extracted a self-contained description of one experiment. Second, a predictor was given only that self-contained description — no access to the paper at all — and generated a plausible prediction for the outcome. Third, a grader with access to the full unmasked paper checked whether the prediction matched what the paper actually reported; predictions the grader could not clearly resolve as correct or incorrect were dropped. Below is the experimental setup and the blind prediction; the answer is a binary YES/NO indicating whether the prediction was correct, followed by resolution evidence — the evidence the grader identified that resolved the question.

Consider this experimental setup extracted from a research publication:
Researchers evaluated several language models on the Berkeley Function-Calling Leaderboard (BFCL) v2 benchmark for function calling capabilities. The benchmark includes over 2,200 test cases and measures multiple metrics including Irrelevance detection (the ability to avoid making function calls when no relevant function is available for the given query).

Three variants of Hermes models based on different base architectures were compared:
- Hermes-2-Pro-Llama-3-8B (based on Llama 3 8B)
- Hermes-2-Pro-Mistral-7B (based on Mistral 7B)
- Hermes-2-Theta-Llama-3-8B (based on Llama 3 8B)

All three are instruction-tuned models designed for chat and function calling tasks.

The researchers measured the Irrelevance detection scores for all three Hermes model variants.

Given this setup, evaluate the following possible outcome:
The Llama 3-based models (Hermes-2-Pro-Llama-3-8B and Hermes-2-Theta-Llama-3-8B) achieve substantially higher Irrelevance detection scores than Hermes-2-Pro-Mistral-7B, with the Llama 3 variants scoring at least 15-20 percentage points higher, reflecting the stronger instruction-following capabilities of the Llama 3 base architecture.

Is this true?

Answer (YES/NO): YES